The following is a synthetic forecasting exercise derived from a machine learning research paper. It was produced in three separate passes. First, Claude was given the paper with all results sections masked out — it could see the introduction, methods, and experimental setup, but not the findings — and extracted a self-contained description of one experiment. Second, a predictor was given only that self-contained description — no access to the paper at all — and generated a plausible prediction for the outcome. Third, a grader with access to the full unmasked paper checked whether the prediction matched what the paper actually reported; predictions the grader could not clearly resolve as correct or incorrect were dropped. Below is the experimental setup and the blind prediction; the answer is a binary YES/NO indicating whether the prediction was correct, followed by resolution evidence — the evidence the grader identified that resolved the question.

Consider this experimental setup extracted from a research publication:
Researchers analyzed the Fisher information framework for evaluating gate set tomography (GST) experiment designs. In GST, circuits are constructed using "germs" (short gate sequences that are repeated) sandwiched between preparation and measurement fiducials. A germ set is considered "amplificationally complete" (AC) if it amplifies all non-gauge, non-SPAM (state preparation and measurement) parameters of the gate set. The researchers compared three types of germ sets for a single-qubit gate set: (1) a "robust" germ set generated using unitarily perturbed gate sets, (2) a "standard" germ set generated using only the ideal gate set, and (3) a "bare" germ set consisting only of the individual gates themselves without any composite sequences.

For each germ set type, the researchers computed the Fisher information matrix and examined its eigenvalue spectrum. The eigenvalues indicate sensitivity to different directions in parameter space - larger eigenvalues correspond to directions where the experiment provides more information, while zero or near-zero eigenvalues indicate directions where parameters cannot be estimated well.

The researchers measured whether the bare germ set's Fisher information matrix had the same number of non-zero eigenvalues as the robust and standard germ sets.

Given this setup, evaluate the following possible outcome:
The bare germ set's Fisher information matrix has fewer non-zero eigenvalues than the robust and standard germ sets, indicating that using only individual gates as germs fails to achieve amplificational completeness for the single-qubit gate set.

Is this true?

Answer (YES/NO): NO